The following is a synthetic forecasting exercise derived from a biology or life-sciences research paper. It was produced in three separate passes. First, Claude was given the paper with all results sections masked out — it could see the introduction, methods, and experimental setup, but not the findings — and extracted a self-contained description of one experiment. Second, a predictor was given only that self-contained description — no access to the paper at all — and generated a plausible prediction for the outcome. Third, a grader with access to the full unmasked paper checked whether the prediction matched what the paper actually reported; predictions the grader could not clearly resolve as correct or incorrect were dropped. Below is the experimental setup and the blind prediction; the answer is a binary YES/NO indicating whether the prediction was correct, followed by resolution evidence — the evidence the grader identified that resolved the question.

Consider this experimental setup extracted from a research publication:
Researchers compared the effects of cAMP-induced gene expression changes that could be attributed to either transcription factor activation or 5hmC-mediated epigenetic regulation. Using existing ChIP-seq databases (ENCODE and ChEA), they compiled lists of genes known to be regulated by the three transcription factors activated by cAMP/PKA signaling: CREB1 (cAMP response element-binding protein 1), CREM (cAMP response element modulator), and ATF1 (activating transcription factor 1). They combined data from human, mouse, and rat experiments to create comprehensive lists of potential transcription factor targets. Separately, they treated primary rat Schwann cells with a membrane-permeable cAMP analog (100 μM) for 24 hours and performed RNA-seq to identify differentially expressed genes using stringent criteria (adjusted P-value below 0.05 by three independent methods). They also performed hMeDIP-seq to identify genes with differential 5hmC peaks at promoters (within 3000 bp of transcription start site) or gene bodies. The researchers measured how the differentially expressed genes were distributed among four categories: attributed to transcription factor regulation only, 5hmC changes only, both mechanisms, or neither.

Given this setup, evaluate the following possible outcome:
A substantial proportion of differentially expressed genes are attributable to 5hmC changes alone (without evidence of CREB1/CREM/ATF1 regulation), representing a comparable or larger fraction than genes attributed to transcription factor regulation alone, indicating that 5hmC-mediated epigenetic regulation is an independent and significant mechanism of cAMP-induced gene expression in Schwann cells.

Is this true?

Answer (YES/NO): YES